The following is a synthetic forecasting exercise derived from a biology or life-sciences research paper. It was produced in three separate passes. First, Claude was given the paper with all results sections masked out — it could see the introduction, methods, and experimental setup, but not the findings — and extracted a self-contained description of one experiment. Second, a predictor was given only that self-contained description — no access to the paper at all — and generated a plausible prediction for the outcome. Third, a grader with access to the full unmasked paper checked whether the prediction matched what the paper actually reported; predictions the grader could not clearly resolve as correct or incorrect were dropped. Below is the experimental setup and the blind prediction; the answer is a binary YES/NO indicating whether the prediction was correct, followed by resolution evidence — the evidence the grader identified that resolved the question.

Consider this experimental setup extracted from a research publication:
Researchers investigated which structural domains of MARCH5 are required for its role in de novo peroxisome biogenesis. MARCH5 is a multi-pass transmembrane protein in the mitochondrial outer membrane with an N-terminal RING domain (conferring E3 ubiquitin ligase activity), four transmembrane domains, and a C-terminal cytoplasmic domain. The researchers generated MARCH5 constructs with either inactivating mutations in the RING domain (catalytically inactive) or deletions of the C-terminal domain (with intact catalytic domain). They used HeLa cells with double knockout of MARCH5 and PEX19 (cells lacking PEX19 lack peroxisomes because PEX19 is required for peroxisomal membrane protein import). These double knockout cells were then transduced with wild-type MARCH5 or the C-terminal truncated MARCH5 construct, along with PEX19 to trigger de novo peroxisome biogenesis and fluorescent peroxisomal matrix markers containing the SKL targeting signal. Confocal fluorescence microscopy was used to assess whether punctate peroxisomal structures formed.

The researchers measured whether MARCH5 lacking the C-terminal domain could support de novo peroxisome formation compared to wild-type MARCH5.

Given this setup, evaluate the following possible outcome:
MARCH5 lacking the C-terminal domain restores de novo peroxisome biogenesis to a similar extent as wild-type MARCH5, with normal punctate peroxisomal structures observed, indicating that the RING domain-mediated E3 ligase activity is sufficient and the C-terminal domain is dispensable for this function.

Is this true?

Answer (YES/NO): NO